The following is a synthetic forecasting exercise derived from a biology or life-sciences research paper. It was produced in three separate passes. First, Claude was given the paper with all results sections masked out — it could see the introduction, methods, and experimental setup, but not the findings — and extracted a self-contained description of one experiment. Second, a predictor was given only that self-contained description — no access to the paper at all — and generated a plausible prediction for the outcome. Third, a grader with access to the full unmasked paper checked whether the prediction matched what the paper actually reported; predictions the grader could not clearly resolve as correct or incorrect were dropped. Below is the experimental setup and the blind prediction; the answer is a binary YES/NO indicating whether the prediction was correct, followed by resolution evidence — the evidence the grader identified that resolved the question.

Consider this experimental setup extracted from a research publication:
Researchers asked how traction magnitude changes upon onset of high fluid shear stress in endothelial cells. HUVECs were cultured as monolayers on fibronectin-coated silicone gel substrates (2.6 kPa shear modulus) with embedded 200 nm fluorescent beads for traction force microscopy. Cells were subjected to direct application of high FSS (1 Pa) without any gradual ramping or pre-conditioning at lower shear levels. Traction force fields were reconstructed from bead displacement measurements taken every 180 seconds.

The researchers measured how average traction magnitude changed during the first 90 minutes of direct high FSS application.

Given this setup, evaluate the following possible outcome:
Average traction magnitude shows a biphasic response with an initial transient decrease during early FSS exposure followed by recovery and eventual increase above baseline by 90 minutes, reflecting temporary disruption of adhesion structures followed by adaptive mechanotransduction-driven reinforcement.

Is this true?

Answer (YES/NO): NO